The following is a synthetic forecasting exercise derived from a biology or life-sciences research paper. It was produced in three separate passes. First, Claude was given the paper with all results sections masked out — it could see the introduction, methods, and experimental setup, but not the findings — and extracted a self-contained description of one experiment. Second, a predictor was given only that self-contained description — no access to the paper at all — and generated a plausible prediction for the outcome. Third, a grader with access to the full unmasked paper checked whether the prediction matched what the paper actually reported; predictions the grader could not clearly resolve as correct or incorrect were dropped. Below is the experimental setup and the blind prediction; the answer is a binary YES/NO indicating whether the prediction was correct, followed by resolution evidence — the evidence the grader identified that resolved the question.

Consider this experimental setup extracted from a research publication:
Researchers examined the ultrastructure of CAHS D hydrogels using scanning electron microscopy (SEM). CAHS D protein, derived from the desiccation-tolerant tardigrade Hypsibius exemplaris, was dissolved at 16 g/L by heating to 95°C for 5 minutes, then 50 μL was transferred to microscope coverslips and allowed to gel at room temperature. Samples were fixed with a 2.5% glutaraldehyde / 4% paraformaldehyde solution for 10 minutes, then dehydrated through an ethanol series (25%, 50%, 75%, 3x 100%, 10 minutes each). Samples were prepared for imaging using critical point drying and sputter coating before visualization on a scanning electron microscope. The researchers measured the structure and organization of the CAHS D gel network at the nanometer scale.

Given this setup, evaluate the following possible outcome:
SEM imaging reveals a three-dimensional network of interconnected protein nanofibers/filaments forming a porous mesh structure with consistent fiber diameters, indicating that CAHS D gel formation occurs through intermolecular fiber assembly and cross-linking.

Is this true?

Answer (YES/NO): YES